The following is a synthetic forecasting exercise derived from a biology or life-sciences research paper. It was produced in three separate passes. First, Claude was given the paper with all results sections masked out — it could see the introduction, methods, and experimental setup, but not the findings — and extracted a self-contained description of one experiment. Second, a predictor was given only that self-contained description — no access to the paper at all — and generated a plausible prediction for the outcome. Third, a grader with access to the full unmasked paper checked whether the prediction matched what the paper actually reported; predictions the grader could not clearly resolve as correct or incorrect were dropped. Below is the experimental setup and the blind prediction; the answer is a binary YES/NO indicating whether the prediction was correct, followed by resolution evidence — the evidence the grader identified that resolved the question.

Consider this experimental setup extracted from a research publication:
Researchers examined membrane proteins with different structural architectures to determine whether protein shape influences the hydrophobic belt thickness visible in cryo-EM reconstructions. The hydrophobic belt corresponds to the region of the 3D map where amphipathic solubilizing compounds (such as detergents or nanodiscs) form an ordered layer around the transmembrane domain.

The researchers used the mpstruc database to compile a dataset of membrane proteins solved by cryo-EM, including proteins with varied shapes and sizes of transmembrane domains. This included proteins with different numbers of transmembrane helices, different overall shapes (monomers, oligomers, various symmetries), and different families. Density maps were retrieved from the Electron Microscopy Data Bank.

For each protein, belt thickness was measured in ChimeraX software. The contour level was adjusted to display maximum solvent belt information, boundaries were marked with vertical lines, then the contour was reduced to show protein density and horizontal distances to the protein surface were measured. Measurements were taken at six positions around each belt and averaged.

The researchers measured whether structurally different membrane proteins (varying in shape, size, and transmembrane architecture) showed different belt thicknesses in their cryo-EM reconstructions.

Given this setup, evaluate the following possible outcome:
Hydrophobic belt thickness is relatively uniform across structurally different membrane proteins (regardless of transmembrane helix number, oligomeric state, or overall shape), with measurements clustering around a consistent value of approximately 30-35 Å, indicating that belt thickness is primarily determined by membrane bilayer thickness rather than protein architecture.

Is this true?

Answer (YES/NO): NO